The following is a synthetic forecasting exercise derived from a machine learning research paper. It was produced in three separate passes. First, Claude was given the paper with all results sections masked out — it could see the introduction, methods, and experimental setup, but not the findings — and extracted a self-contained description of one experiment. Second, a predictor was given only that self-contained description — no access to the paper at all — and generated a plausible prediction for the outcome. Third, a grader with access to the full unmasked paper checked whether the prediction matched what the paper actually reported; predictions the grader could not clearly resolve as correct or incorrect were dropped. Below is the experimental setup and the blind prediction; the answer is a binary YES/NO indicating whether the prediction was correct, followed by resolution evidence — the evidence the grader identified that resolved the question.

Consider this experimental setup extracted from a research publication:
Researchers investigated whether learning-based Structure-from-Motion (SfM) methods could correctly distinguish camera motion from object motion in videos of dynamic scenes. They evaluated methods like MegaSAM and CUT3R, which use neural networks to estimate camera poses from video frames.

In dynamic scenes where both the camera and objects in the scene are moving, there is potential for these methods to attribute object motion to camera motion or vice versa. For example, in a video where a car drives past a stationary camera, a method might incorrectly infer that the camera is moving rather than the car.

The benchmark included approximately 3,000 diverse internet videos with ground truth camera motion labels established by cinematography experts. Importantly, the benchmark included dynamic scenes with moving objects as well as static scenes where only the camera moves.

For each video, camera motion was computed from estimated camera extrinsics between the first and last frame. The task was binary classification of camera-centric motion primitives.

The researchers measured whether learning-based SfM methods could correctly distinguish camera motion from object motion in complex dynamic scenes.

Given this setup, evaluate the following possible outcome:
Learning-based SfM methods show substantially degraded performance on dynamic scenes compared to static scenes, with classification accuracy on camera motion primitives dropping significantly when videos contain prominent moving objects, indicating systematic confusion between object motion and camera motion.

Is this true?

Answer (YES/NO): NO